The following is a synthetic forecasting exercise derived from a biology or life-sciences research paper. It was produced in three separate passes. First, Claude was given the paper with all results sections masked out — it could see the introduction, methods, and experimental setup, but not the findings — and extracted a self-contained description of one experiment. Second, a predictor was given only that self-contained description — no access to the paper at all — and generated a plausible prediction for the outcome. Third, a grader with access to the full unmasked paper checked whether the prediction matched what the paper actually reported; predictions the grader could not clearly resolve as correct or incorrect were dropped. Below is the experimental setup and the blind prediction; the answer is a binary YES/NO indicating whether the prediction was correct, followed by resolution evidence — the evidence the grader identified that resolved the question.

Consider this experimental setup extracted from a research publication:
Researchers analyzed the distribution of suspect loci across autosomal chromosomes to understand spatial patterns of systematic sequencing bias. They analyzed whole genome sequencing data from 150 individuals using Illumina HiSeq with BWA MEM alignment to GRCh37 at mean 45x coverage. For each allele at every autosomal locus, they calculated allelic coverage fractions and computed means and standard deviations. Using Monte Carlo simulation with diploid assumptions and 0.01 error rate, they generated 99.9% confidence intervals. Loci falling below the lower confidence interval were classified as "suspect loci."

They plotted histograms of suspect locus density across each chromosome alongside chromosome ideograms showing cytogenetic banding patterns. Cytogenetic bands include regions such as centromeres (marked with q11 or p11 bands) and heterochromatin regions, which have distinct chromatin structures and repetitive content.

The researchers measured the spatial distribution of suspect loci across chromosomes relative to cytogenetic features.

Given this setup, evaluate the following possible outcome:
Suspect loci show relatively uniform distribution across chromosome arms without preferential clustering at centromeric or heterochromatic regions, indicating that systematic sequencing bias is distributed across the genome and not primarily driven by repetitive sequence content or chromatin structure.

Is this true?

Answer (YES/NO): NO